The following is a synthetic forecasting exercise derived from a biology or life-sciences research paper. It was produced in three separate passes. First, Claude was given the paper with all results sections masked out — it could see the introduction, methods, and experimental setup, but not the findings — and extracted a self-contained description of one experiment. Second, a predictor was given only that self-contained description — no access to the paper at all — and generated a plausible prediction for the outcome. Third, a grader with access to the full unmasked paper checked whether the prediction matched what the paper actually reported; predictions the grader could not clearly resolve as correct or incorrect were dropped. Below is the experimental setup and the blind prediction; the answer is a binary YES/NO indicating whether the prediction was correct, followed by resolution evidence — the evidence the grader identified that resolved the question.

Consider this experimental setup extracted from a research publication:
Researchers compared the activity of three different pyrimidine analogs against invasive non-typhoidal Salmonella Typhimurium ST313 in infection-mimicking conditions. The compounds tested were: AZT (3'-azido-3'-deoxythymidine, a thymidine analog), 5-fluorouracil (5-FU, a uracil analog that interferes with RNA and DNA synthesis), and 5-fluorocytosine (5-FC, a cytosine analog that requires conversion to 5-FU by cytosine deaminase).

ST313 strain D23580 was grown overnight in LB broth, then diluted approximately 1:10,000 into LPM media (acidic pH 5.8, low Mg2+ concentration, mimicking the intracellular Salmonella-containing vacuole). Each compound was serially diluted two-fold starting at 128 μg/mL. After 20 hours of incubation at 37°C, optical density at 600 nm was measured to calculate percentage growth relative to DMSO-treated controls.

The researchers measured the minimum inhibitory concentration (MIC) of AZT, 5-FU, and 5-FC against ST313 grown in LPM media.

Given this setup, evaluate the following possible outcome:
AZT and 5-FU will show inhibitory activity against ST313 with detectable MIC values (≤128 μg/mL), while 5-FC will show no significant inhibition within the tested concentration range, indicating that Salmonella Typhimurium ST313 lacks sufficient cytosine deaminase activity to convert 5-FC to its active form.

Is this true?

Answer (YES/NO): NO